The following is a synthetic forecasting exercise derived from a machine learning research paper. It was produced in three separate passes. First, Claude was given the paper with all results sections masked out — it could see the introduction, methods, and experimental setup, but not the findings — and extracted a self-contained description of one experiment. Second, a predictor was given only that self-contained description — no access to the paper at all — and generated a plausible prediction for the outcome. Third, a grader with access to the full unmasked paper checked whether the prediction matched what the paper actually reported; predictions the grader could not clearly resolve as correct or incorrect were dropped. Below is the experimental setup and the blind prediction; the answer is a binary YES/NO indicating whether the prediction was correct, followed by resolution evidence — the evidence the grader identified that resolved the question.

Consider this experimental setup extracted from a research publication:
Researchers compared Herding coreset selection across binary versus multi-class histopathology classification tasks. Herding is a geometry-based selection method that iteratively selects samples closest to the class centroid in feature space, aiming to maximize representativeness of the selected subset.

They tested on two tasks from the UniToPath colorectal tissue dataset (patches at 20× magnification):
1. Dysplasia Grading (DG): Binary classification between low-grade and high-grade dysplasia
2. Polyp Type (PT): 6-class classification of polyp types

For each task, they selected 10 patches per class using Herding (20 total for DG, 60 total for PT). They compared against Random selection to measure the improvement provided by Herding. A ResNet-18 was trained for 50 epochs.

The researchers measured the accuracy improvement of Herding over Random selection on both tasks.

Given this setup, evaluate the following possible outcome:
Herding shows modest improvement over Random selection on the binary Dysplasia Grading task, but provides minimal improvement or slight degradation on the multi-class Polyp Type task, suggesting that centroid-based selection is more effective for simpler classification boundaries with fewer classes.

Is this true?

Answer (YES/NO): NO